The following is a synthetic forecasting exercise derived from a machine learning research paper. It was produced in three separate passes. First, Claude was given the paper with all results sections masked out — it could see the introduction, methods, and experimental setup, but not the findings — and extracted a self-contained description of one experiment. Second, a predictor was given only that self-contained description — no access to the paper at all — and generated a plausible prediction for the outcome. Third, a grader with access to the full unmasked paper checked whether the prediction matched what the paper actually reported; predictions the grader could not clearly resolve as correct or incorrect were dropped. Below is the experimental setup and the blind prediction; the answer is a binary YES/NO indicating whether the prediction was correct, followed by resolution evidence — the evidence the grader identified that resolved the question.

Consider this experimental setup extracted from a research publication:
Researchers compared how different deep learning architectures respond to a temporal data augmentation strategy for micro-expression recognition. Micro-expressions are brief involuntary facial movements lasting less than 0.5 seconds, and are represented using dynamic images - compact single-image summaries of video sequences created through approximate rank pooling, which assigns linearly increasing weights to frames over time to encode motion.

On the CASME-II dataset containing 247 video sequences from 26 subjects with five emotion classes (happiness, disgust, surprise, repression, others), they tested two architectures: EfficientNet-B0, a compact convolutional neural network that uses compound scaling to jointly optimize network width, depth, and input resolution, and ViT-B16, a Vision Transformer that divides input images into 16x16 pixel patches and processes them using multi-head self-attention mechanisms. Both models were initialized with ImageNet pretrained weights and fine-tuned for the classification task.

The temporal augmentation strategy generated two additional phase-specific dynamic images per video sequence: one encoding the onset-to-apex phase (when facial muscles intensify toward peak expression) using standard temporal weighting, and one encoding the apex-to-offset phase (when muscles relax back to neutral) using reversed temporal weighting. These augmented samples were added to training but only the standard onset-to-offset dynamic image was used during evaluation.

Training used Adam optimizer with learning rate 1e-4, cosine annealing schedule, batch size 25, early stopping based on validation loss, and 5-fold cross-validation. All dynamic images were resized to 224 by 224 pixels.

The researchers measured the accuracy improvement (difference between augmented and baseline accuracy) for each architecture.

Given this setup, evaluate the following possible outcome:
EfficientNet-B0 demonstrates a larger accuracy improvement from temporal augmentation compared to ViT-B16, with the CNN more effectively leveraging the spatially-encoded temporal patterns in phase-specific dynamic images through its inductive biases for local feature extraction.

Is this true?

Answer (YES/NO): YES